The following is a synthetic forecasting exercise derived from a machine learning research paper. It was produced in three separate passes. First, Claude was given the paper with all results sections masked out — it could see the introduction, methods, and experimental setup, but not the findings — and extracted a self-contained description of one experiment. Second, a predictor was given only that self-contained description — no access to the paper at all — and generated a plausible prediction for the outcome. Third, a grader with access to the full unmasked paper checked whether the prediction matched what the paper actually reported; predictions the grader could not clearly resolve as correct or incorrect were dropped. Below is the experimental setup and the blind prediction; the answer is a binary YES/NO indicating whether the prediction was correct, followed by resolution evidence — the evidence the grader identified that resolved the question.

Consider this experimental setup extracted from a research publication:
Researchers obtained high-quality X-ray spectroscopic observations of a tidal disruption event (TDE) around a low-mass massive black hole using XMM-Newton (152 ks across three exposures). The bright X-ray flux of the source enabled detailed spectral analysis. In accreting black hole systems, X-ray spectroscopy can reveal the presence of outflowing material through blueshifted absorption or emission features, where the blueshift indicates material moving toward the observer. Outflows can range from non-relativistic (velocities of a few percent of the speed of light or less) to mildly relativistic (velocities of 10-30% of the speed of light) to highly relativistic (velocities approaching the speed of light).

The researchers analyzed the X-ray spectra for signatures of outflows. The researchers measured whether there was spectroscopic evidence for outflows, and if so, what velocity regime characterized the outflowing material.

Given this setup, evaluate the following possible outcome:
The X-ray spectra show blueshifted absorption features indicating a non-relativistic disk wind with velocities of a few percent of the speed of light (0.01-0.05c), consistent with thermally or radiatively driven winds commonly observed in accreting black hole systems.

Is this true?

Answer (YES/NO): NO